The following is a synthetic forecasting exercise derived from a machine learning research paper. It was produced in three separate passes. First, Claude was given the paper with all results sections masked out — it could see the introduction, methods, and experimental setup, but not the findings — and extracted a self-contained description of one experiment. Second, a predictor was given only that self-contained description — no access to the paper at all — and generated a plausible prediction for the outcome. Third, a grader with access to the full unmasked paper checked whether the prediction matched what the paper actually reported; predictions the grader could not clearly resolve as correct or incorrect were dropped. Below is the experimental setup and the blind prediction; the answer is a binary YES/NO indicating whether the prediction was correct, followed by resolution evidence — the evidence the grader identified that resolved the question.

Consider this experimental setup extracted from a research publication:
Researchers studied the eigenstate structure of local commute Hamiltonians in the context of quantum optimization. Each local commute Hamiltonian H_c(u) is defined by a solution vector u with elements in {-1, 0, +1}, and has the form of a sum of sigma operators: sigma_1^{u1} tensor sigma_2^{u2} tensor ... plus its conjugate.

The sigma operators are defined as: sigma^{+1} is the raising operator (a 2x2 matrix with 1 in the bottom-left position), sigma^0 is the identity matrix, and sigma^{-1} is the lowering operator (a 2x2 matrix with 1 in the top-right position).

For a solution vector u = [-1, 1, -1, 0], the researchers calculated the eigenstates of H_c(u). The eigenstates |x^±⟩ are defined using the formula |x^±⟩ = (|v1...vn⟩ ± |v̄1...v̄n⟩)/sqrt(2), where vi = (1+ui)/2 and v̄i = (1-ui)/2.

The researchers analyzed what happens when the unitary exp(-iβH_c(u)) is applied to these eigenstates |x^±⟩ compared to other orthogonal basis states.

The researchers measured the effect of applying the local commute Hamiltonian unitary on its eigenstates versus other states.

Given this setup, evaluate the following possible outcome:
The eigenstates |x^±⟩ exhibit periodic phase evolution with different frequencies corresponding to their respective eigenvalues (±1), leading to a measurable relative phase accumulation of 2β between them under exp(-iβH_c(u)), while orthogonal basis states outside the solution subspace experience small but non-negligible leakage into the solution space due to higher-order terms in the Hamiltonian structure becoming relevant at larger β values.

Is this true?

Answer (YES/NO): NO